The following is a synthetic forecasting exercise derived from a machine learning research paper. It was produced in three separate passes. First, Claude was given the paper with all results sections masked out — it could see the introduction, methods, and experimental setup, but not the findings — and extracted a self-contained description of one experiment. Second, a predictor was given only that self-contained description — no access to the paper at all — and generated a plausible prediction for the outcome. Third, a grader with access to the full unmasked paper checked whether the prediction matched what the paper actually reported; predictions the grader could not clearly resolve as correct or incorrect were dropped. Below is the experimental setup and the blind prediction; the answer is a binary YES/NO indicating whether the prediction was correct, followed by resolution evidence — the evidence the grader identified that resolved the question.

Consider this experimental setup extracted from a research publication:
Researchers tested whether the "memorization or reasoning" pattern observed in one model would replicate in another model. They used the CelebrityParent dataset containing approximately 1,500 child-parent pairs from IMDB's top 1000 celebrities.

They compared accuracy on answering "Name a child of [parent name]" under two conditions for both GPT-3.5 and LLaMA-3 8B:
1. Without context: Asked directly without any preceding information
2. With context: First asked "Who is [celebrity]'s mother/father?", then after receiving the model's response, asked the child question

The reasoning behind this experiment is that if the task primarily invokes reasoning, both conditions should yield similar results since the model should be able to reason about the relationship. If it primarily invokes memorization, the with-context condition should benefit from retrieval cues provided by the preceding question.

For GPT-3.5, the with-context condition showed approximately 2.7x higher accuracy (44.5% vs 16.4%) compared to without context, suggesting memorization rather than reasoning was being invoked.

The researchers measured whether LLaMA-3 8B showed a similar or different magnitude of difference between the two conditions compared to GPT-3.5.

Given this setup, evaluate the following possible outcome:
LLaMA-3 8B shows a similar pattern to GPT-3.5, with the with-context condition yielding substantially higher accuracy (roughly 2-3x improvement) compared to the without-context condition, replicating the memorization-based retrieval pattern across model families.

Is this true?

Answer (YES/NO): NO